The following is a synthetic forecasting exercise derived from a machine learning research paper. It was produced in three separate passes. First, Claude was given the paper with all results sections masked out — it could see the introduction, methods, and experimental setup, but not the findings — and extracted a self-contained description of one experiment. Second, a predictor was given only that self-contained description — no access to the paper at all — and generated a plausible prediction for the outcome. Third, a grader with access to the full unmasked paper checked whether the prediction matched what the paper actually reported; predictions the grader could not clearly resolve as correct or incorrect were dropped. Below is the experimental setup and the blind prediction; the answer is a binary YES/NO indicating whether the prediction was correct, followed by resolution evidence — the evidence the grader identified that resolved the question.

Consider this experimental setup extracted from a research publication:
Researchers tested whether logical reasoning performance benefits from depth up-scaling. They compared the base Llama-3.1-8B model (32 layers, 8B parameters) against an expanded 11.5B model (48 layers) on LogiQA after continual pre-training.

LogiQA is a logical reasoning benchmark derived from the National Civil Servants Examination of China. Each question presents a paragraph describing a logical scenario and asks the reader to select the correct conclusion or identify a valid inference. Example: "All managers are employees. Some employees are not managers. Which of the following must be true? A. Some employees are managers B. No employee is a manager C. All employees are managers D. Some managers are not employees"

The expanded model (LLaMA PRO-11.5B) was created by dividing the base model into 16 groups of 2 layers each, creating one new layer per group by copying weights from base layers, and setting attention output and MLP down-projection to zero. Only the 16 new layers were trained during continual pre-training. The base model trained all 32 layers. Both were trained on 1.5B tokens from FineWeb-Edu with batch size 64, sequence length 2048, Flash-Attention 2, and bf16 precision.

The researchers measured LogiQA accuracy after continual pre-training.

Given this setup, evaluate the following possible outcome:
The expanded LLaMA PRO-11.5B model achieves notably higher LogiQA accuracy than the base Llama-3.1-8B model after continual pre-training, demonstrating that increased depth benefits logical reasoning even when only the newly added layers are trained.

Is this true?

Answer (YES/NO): YES